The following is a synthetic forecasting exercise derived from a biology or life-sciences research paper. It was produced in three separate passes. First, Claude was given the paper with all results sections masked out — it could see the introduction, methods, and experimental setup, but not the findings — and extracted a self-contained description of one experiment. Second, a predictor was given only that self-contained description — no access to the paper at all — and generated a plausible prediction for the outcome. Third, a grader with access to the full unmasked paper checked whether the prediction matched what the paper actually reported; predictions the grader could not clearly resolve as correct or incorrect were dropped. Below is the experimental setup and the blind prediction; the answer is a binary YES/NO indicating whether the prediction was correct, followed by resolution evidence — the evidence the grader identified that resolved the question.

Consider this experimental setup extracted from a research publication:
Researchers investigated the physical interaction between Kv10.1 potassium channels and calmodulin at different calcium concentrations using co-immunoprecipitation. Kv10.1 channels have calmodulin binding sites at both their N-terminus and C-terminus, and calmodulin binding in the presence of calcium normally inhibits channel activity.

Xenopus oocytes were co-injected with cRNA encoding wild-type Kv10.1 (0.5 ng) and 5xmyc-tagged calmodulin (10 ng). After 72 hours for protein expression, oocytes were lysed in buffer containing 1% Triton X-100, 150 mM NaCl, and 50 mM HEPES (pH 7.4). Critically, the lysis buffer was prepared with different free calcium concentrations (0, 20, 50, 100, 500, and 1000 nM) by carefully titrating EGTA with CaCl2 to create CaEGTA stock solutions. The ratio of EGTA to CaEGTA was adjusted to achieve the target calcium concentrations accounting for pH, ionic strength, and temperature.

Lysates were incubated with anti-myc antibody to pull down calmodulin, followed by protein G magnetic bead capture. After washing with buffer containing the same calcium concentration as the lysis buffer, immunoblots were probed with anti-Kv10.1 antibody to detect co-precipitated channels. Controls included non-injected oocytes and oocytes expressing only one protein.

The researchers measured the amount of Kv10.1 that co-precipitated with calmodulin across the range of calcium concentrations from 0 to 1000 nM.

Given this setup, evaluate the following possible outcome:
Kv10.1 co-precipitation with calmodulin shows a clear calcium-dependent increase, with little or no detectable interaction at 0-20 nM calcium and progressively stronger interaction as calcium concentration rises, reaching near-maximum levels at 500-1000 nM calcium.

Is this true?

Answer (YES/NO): YES